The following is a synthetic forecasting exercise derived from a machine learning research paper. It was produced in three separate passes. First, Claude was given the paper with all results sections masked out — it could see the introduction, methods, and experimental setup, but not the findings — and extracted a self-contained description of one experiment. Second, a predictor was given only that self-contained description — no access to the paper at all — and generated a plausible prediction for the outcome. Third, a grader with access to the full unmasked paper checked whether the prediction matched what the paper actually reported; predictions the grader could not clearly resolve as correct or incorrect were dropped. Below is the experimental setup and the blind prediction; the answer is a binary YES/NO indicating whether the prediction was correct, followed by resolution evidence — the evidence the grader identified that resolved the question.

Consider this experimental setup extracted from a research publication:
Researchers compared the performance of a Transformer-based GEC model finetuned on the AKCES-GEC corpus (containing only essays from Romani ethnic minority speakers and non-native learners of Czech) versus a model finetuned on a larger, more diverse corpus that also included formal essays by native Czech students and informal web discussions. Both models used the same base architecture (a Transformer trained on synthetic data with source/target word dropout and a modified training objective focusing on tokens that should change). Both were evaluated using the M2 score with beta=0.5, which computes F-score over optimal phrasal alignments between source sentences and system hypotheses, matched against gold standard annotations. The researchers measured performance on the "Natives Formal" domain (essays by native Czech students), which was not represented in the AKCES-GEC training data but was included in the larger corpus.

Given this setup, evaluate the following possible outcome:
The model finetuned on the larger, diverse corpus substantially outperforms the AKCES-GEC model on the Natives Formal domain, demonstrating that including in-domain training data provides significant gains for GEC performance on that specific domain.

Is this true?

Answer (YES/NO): YES